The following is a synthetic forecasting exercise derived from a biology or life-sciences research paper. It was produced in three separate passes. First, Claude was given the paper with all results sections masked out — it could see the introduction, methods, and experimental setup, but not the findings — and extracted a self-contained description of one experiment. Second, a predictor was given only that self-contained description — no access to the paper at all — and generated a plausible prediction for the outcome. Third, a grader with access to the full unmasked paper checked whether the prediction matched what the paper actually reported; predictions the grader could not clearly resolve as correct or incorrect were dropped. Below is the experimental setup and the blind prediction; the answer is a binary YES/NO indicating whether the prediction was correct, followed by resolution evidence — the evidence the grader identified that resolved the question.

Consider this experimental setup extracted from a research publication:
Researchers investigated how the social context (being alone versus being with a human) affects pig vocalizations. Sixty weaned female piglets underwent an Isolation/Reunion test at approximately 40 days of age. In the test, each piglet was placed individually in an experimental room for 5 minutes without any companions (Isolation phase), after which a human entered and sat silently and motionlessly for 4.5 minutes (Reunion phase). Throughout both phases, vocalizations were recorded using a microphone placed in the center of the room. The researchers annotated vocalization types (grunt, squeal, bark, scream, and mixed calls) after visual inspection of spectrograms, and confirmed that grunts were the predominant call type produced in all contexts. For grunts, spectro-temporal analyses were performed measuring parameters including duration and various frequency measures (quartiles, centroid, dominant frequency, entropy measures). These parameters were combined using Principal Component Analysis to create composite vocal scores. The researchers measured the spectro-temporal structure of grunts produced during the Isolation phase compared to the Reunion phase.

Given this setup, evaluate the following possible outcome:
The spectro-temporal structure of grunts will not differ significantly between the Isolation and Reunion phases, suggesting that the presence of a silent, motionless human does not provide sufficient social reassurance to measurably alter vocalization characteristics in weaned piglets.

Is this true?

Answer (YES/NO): NO